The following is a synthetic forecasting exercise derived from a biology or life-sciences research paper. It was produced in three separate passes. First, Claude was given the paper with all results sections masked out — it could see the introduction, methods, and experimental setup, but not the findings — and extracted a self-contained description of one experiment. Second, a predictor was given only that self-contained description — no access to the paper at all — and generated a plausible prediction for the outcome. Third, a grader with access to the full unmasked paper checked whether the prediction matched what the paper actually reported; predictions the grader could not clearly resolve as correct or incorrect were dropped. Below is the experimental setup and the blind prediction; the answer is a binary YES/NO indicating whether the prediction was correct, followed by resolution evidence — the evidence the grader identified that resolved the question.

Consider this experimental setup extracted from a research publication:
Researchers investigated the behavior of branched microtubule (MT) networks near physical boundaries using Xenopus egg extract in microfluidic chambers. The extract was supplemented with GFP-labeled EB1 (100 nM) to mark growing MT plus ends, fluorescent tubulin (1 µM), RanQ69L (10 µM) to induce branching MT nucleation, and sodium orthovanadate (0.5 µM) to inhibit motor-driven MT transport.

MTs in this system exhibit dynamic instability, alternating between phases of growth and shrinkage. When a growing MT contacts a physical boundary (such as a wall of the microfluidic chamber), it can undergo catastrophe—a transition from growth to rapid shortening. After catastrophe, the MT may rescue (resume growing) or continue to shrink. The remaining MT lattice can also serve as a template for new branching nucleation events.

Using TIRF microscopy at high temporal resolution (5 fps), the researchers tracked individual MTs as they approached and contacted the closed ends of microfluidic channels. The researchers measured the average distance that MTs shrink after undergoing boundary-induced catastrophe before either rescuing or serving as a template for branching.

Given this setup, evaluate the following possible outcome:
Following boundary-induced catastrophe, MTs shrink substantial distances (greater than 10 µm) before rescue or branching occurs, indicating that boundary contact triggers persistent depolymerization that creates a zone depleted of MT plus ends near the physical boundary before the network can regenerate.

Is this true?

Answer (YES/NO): NO